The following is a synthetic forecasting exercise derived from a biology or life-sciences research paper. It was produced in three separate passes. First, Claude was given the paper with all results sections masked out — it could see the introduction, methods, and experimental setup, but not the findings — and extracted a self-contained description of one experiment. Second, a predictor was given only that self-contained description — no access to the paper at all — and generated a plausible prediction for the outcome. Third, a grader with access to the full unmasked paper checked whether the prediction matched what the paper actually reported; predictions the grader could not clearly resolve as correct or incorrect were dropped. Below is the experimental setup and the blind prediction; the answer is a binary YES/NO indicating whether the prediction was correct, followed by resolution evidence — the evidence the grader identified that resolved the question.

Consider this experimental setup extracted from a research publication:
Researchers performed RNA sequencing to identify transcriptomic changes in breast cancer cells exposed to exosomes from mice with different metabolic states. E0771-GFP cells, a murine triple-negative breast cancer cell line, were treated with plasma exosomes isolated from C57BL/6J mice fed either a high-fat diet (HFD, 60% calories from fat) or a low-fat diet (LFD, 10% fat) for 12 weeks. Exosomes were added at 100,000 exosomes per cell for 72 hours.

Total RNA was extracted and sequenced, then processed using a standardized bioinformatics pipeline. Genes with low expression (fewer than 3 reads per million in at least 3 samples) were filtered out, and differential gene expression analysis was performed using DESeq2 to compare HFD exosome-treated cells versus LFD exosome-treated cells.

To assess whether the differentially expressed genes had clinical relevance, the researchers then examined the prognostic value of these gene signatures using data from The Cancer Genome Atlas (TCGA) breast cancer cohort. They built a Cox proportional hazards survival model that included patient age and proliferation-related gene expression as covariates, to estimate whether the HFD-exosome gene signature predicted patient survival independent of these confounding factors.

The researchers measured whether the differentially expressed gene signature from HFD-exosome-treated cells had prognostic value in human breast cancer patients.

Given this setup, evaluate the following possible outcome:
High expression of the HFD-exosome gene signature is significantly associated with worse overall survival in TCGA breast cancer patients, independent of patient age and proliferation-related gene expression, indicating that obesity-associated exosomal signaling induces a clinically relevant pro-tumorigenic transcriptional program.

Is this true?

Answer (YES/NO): YES